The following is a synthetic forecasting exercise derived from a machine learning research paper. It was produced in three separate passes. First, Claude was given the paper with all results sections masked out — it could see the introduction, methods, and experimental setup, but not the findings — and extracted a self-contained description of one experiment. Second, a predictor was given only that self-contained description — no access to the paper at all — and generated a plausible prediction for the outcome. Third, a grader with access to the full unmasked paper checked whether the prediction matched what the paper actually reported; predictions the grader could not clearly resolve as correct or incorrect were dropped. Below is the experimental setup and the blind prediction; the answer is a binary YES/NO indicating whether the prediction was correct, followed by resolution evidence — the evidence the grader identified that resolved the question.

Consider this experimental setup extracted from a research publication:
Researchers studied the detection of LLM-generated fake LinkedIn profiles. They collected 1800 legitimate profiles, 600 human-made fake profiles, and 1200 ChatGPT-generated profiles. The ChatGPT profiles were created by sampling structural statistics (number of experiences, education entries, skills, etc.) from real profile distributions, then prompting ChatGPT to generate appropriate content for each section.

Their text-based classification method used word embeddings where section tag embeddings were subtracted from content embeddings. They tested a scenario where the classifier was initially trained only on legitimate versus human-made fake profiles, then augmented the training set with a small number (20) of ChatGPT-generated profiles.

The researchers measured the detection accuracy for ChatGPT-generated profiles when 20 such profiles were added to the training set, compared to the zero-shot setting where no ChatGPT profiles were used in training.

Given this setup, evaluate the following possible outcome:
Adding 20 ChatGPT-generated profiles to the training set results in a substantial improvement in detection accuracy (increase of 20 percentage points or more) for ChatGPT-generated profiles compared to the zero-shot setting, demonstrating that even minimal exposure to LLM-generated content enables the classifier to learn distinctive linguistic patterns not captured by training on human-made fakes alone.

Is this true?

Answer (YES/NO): NO